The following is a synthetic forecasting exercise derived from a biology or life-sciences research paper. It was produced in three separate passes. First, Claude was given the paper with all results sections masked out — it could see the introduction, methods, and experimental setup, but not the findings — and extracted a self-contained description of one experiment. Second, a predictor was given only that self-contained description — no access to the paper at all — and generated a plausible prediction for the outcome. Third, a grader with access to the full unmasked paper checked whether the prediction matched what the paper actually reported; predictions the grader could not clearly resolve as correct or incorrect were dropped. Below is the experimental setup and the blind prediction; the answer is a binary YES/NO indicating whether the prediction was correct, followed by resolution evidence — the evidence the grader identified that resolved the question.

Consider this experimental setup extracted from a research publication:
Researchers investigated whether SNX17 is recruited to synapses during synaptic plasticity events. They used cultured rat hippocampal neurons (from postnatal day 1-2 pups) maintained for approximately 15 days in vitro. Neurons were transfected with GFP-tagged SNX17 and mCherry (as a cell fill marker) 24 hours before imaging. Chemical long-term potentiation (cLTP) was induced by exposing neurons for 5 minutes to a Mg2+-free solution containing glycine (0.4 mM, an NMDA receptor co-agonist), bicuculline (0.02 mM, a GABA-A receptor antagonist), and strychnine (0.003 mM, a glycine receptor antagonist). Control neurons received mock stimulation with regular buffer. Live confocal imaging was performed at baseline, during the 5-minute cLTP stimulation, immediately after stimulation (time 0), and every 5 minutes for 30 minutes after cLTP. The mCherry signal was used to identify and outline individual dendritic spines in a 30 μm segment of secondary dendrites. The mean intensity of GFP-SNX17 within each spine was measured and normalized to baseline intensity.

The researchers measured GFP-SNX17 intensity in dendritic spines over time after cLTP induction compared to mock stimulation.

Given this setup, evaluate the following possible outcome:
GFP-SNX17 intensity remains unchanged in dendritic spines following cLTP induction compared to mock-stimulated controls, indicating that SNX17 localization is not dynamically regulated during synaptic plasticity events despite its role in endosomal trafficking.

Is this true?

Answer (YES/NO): NO